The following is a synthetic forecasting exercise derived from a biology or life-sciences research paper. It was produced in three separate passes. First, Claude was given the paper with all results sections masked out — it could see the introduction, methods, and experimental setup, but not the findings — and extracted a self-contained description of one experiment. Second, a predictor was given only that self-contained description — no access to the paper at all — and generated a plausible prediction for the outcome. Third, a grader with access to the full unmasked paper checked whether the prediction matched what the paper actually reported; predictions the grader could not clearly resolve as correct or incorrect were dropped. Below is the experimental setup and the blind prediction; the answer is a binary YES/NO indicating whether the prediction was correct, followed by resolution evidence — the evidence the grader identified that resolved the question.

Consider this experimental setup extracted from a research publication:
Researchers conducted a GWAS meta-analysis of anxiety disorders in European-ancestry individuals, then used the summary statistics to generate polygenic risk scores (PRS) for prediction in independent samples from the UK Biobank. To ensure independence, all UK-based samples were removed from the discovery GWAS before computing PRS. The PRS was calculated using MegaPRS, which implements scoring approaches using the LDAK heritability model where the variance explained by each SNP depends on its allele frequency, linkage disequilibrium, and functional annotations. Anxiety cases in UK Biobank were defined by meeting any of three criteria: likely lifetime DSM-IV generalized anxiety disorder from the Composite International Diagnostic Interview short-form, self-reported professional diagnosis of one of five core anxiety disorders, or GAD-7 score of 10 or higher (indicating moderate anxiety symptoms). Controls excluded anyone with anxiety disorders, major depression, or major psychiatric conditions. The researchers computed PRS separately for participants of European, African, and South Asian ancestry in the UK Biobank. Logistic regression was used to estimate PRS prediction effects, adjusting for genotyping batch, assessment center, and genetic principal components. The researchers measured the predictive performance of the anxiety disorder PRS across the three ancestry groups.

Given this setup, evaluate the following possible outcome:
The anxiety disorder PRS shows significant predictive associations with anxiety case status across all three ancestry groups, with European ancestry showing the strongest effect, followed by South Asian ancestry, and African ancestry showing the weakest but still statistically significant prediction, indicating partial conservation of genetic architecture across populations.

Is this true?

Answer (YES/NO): NO